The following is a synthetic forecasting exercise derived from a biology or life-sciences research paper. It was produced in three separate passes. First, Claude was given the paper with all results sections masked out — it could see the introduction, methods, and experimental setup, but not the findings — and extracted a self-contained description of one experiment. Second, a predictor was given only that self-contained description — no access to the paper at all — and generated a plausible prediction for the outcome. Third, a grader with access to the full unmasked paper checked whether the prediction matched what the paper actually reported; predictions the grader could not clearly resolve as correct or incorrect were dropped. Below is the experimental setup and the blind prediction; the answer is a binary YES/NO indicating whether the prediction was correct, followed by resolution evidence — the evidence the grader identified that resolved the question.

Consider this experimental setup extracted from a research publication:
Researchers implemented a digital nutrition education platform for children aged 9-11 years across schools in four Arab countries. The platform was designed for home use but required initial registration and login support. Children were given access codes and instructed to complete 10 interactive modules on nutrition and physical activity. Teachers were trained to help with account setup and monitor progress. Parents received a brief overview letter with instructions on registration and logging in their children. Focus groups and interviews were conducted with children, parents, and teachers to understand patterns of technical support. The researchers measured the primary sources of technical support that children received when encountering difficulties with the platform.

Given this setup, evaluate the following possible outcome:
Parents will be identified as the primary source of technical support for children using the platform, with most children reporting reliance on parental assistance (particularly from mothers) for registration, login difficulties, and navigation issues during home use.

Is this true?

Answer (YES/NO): NO